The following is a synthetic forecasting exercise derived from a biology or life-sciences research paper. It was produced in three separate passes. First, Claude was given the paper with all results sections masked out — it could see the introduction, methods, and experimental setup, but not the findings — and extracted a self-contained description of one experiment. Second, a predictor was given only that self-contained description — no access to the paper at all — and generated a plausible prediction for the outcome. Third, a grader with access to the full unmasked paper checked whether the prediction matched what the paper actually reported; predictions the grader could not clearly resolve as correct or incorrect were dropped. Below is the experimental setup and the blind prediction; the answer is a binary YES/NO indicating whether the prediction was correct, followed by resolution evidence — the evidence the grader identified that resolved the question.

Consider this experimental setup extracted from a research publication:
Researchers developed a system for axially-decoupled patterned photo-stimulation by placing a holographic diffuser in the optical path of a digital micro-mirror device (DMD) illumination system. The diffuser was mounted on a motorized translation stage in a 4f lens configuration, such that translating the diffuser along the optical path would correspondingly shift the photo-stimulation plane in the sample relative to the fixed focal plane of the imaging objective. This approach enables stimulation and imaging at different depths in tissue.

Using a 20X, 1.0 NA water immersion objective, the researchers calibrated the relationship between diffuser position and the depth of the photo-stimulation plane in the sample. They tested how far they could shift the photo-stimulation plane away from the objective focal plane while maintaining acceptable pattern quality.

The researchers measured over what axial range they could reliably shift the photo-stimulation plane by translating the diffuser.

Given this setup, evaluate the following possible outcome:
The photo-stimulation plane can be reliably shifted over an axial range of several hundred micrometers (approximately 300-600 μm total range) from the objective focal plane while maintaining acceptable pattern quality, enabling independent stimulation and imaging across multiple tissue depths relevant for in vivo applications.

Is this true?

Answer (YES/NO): YES